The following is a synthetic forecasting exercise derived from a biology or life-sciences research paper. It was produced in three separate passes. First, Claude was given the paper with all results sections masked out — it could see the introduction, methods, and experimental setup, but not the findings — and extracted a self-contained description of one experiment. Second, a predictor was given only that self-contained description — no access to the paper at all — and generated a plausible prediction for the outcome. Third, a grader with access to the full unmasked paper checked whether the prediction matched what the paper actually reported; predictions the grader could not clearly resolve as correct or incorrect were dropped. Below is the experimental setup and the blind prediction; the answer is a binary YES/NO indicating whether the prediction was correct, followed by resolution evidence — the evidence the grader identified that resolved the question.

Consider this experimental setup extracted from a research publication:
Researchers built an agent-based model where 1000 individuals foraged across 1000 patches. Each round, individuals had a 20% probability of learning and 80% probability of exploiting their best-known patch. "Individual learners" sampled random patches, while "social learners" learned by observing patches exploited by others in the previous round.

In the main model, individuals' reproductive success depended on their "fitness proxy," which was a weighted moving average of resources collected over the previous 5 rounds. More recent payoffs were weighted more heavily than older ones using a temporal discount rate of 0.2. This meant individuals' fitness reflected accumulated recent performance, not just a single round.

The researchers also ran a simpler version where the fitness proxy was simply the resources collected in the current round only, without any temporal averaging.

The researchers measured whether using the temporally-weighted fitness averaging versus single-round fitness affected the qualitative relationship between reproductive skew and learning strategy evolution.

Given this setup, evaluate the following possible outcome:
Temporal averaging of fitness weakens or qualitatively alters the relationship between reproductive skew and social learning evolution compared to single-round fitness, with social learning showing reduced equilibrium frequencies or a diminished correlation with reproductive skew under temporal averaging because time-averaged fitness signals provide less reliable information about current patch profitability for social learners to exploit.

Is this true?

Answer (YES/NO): NO